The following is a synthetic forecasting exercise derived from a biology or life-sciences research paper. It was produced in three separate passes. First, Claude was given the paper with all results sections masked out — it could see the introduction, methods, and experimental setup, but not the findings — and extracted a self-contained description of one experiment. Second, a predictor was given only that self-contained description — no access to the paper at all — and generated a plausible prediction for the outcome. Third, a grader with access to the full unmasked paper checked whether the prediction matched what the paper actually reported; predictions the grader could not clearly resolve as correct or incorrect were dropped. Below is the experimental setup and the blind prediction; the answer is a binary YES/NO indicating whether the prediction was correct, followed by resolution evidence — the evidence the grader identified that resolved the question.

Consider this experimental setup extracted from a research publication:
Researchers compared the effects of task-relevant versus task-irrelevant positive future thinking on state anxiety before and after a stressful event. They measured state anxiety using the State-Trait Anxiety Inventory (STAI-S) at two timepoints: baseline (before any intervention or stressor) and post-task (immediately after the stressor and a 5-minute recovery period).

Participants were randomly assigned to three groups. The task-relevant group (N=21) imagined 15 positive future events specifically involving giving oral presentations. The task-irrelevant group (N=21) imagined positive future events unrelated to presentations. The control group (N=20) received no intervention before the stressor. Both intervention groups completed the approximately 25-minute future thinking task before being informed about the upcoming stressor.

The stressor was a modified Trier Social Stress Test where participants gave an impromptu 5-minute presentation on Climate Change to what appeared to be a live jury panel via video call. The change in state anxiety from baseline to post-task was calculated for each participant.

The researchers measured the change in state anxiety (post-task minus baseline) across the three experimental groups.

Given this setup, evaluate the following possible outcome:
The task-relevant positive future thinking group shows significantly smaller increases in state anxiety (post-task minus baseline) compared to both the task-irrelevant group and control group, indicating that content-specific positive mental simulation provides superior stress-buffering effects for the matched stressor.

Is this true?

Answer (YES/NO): YES